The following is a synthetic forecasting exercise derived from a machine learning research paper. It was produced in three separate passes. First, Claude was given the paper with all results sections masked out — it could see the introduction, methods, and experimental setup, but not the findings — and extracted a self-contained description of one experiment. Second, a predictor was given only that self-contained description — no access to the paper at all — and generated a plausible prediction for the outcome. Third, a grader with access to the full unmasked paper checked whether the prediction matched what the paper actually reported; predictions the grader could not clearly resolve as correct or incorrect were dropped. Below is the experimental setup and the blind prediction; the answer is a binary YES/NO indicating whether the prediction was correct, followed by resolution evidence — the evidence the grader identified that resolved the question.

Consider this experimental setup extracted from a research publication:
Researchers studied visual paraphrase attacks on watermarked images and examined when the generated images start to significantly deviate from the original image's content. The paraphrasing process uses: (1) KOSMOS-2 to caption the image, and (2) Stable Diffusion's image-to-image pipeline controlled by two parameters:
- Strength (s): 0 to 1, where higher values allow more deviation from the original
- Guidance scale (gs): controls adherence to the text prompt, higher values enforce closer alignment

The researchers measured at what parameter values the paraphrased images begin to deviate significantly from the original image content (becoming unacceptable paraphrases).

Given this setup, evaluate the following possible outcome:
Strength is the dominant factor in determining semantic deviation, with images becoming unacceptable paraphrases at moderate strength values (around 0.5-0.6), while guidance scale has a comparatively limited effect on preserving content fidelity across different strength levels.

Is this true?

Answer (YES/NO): NO